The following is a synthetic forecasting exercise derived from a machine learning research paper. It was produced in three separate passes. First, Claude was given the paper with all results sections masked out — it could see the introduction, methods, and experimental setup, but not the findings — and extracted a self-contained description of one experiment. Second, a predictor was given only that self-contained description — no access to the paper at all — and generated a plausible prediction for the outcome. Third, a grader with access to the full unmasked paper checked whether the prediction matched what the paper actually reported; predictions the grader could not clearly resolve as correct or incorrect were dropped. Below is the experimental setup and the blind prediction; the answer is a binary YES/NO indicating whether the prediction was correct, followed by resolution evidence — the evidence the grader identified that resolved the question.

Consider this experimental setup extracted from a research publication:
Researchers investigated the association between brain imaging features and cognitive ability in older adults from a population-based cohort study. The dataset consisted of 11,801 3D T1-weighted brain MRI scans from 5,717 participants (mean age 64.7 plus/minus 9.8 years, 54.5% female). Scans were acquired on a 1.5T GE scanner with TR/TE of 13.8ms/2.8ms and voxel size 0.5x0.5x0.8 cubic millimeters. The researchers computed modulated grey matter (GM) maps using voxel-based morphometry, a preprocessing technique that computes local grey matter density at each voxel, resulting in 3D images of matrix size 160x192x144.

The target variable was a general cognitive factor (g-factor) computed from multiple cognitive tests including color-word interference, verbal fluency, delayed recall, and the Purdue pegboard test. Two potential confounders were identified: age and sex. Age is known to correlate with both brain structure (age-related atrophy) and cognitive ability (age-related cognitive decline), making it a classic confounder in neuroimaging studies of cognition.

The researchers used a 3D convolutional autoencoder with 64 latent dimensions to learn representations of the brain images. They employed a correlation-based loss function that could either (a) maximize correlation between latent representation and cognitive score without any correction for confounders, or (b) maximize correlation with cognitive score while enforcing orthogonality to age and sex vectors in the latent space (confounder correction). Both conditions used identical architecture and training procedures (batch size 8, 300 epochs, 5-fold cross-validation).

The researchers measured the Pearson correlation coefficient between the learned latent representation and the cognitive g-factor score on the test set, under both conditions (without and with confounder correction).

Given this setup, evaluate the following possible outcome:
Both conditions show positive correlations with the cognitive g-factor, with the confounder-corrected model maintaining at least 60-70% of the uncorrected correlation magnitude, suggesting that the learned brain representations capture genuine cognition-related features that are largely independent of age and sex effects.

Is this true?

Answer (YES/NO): NO